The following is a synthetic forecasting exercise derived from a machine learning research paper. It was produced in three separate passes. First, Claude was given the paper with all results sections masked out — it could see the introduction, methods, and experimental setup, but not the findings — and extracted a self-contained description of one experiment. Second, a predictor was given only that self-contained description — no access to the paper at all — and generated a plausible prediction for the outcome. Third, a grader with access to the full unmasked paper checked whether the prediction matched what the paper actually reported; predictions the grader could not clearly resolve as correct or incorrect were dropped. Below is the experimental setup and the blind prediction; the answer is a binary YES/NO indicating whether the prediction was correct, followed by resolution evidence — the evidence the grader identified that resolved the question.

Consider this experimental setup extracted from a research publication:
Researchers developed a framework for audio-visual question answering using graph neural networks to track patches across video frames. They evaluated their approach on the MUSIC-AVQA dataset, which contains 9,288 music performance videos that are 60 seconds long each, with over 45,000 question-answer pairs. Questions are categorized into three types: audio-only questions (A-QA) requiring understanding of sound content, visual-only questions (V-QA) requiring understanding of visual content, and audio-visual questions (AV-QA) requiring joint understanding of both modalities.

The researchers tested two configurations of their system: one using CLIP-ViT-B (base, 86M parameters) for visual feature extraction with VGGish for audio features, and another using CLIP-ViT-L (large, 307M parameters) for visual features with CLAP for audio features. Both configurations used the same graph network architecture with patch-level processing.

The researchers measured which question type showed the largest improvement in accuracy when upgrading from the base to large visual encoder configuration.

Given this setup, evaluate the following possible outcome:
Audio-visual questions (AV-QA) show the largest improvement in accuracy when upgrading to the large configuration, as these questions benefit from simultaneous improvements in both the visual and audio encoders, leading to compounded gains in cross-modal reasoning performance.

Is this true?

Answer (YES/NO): NO